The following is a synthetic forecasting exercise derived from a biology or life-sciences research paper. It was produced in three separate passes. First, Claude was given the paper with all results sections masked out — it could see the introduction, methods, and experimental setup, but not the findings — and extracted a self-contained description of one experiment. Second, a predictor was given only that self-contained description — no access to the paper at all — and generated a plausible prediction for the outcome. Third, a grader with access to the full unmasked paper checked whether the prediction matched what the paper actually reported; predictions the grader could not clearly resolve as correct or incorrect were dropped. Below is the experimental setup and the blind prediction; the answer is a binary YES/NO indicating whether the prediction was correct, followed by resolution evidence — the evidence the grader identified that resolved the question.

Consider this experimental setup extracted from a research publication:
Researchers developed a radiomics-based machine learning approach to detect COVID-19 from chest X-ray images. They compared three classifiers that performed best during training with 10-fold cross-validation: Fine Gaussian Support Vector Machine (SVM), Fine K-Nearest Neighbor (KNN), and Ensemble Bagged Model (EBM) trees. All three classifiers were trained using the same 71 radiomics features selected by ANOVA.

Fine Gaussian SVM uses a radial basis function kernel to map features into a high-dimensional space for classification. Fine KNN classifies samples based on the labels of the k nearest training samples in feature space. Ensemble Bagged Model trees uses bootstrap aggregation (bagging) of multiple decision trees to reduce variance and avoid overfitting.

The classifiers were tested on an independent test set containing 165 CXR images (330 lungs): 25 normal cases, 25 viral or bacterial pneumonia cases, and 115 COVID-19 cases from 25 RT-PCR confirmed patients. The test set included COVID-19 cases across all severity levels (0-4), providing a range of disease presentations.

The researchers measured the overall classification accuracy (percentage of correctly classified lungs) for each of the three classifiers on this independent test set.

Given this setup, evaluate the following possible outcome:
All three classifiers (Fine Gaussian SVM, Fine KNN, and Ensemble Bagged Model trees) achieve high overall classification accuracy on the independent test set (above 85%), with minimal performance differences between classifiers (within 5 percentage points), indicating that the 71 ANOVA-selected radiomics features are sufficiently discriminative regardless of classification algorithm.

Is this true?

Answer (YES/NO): NO